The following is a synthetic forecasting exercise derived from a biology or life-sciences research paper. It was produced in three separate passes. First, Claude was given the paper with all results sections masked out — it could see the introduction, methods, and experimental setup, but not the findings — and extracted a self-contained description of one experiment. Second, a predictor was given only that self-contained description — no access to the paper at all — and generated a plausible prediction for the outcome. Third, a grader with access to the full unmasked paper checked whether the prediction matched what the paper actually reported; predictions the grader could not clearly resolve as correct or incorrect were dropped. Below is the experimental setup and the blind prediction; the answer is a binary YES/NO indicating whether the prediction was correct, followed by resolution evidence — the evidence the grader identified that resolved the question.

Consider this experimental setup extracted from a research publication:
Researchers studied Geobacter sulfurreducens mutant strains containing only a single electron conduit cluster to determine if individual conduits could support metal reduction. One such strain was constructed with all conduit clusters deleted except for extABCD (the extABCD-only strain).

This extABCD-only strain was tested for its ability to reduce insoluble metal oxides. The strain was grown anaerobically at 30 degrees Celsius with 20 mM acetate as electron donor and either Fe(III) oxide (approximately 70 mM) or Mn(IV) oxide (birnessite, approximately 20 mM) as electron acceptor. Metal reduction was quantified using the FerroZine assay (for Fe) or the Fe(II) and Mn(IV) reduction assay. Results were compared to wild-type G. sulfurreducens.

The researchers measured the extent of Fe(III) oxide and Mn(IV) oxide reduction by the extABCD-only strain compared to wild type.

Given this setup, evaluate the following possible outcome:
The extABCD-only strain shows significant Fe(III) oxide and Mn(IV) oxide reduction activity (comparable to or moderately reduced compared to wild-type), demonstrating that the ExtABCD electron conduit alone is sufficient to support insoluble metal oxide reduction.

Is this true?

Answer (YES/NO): NO